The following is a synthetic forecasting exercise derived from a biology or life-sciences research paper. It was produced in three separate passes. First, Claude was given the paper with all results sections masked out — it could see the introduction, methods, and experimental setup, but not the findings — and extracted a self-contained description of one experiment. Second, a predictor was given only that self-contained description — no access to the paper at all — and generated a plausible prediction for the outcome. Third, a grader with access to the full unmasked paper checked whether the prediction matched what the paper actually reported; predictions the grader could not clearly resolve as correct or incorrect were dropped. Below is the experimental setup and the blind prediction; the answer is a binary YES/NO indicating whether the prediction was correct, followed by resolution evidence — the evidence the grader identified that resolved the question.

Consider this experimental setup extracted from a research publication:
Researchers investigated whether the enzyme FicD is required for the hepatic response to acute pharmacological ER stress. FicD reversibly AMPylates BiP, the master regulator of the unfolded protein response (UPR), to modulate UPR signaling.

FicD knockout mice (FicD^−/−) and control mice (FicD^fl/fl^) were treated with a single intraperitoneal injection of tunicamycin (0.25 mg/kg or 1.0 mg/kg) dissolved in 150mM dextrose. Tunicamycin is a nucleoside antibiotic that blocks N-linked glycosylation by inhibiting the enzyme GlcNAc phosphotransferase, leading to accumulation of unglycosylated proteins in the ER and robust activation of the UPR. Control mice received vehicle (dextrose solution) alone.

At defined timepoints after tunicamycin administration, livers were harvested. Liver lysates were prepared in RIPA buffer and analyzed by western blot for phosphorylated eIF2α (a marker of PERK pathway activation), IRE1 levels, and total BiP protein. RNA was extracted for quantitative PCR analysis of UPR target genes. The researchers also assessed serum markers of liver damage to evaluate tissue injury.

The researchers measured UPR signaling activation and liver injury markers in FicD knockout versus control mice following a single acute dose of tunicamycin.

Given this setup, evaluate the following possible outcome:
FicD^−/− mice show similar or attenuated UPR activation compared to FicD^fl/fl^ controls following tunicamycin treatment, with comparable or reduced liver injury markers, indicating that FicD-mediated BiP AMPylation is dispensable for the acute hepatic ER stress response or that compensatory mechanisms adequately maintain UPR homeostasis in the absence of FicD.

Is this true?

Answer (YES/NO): YES